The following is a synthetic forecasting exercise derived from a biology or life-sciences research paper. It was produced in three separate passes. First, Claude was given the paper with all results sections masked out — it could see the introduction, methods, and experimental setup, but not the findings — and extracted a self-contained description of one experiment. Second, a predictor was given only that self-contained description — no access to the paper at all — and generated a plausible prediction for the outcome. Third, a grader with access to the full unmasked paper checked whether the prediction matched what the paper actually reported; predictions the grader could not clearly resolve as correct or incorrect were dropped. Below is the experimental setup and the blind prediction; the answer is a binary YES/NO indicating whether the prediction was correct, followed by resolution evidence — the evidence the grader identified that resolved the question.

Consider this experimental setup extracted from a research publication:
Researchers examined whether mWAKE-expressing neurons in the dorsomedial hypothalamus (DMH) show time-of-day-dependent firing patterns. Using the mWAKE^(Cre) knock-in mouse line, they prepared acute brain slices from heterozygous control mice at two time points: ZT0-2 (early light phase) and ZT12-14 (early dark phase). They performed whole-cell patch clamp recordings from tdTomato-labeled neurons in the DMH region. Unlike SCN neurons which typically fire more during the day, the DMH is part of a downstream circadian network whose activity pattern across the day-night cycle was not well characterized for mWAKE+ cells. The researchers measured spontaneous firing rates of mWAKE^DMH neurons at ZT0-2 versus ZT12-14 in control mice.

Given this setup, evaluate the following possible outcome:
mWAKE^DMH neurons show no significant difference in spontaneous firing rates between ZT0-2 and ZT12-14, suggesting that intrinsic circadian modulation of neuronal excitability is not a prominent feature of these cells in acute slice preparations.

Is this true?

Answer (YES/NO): NO